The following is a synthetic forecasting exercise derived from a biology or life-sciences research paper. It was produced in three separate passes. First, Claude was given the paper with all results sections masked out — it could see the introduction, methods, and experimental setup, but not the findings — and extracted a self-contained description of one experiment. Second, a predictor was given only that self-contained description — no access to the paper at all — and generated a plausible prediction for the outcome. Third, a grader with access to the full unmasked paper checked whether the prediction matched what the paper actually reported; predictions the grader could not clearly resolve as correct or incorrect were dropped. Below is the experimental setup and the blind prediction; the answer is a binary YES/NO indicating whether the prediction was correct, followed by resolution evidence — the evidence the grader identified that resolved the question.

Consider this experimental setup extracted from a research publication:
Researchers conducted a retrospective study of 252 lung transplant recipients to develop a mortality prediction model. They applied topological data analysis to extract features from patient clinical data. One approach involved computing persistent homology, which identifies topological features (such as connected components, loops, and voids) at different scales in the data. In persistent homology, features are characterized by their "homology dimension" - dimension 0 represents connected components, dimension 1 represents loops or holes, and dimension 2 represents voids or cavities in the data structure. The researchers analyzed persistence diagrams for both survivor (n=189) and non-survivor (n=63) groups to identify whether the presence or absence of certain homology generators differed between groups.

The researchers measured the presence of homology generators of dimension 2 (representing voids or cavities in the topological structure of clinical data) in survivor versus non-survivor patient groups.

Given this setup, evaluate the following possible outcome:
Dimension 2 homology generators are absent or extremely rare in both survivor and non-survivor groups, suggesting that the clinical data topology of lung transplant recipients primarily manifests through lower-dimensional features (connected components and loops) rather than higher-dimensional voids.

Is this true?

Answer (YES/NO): NO